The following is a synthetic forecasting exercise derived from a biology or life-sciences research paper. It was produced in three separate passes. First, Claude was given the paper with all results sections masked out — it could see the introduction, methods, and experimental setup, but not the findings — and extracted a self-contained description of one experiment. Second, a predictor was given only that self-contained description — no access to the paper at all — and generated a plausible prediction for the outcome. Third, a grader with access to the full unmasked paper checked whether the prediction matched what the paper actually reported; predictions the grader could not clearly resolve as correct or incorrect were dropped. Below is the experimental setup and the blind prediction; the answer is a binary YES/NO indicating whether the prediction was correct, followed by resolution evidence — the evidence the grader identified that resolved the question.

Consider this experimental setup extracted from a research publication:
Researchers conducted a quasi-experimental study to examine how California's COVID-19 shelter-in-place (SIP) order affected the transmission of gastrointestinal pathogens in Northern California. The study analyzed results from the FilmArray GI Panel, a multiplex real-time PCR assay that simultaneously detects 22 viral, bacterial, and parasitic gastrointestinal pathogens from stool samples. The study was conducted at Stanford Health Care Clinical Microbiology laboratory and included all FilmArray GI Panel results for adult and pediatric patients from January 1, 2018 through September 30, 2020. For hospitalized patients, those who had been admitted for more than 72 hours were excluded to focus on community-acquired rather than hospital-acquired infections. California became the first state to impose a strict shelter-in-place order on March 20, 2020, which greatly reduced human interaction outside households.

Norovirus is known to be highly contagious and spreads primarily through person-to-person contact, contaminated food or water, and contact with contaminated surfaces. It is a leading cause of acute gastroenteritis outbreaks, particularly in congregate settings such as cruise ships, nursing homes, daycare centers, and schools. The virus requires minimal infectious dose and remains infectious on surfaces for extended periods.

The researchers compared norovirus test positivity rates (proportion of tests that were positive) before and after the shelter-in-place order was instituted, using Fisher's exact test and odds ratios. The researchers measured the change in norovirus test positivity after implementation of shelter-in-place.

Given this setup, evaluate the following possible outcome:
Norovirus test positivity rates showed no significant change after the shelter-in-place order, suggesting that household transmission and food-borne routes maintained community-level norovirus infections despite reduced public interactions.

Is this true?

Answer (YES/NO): NO